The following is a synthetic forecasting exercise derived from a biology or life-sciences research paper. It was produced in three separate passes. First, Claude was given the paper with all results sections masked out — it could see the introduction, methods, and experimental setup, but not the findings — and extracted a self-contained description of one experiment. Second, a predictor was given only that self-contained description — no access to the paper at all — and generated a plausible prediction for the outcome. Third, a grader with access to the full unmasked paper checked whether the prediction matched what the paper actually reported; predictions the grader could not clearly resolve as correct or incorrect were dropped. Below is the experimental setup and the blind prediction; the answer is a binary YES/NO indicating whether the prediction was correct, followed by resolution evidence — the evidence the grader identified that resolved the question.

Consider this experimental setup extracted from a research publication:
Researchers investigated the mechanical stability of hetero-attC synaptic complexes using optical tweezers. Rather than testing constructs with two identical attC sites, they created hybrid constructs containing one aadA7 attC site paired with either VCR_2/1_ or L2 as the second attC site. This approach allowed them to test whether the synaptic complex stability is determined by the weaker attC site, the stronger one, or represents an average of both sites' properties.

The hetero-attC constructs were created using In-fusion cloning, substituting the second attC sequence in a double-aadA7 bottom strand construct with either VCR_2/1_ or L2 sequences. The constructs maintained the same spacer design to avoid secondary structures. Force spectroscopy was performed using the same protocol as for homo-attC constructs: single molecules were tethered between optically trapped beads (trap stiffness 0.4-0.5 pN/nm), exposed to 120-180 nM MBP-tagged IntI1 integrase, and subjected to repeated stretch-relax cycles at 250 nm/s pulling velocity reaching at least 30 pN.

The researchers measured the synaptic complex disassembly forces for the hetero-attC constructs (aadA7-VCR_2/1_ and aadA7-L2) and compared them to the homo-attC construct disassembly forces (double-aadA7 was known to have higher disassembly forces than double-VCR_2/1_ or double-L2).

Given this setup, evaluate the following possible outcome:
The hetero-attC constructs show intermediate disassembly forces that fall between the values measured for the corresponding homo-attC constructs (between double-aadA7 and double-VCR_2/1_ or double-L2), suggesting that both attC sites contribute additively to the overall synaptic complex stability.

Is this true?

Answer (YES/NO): YES